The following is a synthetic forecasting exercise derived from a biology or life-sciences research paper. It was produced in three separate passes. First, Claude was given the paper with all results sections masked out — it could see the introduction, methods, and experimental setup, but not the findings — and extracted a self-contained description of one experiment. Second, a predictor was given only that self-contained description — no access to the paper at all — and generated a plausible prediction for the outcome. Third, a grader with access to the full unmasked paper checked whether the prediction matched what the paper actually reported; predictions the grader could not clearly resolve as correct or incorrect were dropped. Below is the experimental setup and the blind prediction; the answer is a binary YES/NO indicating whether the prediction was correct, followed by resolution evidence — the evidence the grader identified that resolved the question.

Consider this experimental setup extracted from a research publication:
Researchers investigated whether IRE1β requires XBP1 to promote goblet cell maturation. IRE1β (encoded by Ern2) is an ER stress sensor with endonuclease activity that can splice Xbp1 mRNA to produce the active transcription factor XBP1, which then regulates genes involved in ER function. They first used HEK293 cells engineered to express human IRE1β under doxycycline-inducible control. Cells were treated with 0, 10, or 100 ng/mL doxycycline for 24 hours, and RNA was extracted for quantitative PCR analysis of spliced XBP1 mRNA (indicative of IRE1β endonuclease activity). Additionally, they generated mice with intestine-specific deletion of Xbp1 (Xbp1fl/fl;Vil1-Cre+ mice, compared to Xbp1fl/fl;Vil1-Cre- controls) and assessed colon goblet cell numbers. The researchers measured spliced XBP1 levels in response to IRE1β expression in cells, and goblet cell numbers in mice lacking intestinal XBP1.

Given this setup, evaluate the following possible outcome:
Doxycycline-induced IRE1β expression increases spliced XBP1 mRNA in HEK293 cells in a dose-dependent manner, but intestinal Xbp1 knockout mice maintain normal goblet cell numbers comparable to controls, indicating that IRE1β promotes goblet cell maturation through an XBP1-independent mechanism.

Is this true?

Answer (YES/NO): NO